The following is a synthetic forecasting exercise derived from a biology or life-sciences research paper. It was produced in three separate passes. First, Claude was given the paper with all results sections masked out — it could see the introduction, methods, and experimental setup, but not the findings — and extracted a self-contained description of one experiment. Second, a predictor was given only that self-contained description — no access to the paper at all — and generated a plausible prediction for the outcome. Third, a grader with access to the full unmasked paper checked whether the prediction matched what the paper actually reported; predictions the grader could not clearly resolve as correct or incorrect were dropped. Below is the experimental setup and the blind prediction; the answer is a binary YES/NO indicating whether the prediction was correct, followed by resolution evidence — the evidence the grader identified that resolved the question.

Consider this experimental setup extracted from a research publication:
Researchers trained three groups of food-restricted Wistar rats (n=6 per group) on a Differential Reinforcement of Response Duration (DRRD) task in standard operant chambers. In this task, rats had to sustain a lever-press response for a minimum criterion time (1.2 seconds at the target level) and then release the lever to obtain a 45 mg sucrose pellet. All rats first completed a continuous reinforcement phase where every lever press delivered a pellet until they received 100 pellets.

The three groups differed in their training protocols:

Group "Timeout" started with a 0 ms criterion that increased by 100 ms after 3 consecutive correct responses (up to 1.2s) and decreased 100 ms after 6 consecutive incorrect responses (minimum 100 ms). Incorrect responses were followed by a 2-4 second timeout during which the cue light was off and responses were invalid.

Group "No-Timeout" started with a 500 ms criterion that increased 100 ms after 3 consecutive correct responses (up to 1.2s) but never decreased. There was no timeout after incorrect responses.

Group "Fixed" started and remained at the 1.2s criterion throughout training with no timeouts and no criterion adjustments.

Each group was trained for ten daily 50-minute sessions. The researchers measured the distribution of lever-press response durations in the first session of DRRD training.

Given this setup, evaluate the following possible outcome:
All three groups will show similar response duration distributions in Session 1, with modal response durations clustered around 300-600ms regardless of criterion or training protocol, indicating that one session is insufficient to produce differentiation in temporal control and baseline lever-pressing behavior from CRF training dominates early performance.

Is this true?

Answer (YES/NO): NO